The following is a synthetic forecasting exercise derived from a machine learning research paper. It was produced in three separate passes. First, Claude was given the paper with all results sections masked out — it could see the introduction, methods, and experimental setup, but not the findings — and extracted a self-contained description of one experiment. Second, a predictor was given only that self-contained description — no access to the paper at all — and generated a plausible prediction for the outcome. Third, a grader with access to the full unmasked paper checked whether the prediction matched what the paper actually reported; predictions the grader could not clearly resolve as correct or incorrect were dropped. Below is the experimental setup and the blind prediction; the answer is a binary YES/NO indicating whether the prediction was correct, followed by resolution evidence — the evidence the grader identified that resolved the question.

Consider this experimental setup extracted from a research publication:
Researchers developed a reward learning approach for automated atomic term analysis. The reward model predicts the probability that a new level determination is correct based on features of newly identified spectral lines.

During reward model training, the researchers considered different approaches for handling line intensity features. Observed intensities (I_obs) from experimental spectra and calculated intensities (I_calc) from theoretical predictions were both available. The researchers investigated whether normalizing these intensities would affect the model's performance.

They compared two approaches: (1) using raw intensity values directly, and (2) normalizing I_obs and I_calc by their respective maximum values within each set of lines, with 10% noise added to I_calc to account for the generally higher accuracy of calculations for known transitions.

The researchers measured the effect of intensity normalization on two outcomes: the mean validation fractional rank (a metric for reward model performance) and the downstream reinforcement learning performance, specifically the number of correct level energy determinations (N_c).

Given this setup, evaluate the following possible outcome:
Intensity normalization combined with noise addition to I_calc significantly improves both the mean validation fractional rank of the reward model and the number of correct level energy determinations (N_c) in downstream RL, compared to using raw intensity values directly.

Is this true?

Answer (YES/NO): NO